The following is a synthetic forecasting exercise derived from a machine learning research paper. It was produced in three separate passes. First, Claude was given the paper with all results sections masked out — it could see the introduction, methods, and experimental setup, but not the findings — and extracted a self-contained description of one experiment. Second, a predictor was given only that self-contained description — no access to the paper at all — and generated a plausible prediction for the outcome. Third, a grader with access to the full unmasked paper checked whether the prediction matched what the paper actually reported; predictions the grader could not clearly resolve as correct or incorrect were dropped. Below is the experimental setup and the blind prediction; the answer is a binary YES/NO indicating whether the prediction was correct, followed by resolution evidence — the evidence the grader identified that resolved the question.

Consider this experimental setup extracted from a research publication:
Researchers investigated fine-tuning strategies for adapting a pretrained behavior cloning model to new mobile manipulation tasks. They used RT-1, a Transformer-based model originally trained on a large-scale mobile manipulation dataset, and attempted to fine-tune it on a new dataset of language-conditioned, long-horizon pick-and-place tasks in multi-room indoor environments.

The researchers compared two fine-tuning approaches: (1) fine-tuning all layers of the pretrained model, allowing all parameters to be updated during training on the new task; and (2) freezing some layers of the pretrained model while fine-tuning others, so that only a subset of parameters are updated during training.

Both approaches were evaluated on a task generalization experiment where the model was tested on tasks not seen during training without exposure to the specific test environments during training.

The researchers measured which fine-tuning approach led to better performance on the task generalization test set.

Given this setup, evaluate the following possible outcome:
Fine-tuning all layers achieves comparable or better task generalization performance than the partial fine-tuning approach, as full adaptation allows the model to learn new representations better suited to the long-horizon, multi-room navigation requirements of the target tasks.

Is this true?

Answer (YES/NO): NO